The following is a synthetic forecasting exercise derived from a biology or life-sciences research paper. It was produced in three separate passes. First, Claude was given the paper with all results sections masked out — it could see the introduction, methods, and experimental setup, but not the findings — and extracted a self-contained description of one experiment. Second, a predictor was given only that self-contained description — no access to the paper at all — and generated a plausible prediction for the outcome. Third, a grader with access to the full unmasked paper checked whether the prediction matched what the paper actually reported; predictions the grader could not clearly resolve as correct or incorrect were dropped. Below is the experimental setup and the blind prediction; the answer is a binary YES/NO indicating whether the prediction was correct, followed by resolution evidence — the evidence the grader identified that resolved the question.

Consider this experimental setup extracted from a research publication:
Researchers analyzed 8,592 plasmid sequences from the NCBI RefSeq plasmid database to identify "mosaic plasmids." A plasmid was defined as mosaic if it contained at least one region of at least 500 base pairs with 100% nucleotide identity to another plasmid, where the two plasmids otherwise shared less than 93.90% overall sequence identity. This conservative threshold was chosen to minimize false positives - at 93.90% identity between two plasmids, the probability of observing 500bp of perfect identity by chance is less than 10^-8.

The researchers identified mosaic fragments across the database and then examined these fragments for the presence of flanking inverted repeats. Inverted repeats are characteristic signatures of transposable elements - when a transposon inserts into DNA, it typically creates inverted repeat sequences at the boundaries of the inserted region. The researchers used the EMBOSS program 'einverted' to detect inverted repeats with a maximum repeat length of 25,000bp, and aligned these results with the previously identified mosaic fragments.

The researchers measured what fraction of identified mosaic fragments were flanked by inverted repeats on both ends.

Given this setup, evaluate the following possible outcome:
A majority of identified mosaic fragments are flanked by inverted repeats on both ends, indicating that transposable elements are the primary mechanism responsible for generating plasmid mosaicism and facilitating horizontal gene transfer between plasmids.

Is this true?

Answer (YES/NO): NO